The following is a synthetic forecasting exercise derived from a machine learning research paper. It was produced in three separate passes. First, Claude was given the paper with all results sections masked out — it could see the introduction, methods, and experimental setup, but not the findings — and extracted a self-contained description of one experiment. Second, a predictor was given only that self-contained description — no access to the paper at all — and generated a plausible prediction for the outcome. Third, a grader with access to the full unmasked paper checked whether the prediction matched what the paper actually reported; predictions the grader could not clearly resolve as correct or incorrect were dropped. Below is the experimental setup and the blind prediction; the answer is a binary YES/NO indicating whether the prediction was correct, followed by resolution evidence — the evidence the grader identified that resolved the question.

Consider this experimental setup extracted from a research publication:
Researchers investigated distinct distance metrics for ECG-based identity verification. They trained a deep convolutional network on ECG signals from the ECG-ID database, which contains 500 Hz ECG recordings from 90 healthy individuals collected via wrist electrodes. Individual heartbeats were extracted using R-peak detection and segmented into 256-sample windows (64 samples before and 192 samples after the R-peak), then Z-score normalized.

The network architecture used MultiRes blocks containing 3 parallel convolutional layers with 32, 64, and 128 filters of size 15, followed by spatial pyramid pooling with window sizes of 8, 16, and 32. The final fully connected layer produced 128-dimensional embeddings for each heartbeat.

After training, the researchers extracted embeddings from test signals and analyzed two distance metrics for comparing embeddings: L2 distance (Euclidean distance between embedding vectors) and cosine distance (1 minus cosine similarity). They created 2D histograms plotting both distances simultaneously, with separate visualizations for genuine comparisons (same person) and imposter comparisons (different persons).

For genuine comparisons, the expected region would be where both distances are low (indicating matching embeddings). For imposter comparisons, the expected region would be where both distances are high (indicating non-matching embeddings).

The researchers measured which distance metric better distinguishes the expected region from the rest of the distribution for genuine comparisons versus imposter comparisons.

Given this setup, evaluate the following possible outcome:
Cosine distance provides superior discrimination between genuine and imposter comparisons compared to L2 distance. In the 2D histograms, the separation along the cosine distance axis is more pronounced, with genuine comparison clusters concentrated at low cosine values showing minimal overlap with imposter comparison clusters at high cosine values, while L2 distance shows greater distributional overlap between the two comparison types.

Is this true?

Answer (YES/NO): NO